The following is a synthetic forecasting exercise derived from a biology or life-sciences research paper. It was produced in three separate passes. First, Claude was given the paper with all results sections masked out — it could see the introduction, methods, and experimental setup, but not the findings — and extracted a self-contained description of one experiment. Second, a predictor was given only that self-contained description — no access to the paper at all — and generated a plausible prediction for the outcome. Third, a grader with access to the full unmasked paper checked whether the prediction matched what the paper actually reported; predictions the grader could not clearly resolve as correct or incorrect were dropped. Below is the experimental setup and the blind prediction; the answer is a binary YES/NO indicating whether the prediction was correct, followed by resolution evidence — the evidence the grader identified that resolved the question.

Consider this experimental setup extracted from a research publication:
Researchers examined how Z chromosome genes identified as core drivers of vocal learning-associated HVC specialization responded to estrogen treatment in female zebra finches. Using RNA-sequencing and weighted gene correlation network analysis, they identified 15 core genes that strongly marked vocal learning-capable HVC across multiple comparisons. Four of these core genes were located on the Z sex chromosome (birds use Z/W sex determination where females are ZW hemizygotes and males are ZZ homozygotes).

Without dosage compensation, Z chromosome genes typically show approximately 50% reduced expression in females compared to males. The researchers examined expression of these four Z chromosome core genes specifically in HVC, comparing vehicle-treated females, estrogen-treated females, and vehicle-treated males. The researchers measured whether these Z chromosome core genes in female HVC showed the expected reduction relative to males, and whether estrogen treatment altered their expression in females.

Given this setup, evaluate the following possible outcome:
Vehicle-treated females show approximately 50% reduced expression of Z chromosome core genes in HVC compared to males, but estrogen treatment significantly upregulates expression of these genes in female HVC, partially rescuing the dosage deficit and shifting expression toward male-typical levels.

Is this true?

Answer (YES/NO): YES